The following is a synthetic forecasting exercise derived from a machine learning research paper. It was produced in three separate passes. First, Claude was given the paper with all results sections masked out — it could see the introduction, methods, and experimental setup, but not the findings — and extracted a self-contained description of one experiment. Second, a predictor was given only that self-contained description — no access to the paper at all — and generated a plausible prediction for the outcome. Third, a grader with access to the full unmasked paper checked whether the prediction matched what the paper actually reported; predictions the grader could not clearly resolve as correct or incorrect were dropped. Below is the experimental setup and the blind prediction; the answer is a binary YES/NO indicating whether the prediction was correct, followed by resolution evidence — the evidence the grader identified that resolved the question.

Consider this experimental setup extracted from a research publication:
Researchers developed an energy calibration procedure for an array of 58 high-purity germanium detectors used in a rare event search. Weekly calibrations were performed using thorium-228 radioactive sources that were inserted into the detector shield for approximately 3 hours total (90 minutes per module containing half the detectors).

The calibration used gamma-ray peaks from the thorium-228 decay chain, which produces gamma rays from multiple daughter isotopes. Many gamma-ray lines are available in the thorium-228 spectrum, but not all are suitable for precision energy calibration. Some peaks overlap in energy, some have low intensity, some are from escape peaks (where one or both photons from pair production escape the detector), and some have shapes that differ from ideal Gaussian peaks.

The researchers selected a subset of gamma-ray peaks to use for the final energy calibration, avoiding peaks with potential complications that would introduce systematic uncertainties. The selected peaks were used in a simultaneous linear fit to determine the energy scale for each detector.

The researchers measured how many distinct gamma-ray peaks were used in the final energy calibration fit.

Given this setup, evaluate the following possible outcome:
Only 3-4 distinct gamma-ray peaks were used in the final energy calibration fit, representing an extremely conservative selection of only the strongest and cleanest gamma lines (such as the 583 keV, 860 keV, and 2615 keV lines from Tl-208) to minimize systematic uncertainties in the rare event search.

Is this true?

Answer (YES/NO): NO